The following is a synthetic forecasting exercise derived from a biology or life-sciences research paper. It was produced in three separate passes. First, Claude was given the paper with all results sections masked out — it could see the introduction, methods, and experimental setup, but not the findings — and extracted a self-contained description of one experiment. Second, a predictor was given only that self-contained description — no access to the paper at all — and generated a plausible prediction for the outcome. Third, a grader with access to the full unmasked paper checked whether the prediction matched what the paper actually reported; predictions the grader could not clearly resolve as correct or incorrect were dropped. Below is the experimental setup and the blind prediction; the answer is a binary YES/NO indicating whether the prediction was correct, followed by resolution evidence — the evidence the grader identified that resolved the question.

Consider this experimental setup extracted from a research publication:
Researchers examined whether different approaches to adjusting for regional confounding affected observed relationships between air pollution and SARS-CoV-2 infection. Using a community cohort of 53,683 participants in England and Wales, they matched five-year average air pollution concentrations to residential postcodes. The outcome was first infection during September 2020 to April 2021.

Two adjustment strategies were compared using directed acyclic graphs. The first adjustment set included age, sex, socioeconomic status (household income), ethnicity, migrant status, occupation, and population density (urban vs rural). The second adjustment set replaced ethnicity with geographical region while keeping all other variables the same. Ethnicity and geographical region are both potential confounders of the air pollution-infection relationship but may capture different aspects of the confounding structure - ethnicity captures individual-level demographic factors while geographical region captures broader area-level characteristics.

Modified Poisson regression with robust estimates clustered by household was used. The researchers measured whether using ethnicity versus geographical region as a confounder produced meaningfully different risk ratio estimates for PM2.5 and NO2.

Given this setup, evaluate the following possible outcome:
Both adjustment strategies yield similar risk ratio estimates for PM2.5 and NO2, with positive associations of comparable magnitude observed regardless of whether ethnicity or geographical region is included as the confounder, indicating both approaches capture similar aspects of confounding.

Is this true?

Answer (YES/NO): NO